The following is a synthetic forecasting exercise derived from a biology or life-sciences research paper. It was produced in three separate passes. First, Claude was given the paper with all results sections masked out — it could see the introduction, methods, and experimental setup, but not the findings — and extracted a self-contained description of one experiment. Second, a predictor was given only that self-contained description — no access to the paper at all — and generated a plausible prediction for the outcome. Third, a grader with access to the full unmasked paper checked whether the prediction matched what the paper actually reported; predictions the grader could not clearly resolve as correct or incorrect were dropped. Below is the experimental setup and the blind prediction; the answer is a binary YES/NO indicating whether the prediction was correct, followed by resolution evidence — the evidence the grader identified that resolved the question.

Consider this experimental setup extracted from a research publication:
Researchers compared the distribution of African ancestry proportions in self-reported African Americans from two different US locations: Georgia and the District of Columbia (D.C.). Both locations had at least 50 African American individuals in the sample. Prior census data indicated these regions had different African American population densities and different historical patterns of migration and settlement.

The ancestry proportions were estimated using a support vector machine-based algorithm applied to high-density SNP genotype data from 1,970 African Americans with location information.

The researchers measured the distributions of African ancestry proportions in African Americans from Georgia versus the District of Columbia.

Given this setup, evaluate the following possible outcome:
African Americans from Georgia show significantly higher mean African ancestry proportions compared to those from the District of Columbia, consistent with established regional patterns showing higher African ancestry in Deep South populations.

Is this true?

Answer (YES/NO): YES